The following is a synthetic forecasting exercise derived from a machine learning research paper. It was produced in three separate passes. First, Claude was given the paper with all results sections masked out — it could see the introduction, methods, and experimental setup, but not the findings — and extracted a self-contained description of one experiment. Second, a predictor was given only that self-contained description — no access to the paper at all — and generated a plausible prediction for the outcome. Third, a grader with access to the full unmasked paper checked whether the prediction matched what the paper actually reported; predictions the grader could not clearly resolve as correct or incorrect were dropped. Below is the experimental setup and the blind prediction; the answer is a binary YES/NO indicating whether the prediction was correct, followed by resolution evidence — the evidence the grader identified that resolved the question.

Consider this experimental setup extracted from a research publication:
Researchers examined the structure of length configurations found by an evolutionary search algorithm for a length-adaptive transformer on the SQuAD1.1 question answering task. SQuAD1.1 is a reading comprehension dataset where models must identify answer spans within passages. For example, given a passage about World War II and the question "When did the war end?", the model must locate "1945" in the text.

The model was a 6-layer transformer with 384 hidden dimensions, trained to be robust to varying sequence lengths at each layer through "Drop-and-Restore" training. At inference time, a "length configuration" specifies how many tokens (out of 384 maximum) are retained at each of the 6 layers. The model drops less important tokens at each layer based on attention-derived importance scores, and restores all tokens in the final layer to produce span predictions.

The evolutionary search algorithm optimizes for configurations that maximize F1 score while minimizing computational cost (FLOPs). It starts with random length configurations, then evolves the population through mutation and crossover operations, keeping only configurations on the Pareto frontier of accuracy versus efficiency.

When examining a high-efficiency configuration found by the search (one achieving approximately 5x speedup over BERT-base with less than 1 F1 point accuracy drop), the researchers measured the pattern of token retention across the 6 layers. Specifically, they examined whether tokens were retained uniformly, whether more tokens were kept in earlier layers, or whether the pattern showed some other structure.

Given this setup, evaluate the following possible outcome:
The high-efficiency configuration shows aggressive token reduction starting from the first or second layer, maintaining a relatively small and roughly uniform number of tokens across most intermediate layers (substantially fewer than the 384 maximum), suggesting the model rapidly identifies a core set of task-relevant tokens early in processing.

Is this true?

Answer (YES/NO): NO